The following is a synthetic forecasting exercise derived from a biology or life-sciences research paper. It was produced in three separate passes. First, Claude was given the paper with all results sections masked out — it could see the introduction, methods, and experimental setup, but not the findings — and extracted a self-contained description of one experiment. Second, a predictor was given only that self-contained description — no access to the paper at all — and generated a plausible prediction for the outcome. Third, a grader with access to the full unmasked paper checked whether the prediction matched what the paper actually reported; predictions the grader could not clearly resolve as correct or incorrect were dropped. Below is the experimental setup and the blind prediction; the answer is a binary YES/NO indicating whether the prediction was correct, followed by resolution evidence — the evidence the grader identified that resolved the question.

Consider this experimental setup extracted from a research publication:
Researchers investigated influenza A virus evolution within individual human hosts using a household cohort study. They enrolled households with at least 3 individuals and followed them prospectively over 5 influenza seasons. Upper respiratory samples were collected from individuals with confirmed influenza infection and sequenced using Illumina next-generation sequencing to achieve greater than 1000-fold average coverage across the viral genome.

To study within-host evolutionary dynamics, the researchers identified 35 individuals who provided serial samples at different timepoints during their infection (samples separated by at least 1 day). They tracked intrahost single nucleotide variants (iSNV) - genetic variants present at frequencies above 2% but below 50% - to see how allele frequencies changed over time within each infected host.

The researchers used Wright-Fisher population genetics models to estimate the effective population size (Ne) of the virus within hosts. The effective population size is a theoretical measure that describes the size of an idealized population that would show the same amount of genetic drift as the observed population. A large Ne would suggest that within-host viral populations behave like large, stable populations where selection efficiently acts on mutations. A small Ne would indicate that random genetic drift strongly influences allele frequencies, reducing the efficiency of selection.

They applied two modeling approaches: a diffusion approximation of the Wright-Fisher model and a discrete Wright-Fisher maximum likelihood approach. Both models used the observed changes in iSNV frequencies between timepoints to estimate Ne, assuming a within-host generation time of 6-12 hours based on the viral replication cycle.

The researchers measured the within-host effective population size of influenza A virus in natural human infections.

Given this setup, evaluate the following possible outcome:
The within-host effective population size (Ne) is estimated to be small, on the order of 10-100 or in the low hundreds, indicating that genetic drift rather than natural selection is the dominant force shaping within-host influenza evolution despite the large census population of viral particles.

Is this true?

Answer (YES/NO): YES